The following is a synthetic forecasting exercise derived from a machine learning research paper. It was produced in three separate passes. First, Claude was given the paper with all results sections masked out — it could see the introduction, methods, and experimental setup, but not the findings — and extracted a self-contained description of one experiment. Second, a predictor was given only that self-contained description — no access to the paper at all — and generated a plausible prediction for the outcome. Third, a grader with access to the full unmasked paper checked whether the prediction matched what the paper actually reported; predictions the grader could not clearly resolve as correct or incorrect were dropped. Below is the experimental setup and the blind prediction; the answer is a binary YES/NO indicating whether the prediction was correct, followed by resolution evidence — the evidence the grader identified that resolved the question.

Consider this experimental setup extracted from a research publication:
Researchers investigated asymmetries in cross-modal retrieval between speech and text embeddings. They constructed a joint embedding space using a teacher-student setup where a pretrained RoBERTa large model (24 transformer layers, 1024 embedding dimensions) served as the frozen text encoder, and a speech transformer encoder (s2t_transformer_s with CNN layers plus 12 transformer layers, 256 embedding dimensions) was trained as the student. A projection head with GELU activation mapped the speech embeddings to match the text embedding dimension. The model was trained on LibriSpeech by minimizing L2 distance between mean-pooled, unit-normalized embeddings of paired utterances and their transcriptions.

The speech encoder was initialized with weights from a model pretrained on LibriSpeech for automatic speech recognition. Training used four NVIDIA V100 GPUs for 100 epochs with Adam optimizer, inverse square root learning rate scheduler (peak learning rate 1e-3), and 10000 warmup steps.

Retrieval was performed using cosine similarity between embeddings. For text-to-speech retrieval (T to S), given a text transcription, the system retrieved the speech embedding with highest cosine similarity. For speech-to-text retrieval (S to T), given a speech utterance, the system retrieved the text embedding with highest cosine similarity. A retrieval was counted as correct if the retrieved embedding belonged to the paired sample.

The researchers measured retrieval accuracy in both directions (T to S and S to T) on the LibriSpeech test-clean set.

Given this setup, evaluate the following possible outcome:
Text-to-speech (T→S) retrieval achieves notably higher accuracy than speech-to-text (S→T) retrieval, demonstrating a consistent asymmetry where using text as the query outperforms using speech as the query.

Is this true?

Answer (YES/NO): YES